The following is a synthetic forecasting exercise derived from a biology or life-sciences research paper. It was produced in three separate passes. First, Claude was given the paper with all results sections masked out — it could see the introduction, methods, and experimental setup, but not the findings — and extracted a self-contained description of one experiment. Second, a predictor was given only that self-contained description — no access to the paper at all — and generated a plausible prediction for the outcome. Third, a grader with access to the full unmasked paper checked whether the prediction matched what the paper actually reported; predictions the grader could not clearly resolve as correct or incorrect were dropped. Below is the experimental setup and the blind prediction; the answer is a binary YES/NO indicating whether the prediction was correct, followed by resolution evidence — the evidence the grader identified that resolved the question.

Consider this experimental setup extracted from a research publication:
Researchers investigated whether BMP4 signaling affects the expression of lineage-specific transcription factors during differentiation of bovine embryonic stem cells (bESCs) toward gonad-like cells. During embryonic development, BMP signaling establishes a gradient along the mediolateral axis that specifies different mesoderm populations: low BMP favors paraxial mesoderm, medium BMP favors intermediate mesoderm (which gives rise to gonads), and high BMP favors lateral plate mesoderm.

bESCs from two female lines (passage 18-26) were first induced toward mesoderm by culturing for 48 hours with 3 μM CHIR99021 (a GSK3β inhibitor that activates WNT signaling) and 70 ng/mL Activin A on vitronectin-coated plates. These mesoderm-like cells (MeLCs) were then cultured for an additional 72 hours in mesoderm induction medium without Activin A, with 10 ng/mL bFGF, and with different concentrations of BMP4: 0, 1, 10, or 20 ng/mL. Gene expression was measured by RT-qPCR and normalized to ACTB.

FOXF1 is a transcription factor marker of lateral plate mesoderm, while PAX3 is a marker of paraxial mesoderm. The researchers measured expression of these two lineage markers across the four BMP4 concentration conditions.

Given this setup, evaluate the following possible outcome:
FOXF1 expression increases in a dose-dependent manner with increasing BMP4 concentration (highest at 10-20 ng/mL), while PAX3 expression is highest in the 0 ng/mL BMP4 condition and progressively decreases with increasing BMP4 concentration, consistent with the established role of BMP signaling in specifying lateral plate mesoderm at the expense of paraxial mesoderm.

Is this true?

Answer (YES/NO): NO